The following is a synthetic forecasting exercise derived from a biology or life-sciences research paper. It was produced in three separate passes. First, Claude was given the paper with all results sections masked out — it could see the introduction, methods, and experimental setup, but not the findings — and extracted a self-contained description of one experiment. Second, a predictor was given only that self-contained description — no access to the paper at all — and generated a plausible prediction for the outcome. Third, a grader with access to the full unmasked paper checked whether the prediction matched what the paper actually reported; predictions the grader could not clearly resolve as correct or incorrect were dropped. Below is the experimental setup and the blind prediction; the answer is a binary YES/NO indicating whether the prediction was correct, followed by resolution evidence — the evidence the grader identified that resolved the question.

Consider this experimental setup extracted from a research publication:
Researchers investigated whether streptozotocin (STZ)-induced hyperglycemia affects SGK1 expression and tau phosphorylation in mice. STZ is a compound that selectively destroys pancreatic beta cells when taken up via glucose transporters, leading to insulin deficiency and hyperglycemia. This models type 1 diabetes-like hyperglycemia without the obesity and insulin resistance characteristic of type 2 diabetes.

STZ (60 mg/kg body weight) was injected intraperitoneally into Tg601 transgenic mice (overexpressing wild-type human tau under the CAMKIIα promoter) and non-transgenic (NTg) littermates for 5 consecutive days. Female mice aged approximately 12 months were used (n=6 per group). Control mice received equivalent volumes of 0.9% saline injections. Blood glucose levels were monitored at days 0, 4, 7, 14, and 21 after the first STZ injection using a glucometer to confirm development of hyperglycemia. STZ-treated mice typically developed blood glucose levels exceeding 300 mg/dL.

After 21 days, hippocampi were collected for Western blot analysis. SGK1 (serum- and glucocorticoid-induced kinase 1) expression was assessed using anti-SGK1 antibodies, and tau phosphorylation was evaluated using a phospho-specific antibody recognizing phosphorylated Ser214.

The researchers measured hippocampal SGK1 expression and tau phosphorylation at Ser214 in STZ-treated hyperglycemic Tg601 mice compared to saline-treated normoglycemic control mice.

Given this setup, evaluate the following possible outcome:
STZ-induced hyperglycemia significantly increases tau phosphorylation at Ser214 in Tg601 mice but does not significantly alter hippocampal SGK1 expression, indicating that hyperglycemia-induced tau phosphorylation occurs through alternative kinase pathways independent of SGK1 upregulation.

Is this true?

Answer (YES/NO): NO